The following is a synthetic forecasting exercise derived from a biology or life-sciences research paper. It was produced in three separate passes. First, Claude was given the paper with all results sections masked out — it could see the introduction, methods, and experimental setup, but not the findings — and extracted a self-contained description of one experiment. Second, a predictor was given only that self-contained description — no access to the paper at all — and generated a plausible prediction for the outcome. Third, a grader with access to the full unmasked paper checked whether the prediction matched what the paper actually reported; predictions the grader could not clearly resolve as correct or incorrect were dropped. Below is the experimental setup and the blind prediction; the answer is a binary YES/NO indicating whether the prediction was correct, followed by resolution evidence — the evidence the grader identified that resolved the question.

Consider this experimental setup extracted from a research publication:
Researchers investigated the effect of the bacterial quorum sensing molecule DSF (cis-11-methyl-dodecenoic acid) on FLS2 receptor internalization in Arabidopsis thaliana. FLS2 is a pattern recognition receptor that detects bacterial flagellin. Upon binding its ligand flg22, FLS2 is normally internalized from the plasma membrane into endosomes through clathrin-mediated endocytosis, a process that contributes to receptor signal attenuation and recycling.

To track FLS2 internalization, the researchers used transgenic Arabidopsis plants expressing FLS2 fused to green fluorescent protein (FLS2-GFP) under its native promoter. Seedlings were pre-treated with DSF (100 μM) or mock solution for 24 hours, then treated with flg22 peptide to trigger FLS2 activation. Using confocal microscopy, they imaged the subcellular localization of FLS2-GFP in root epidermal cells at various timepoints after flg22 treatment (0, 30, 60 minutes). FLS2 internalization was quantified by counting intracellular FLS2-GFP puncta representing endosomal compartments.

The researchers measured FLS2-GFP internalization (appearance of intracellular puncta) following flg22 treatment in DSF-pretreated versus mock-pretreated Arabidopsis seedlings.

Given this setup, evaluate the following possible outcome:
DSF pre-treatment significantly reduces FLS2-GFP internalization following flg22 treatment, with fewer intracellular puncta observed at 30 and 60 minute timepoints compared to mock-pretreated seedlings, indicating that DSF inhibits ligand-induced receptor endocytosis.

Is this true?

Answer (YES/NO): YES